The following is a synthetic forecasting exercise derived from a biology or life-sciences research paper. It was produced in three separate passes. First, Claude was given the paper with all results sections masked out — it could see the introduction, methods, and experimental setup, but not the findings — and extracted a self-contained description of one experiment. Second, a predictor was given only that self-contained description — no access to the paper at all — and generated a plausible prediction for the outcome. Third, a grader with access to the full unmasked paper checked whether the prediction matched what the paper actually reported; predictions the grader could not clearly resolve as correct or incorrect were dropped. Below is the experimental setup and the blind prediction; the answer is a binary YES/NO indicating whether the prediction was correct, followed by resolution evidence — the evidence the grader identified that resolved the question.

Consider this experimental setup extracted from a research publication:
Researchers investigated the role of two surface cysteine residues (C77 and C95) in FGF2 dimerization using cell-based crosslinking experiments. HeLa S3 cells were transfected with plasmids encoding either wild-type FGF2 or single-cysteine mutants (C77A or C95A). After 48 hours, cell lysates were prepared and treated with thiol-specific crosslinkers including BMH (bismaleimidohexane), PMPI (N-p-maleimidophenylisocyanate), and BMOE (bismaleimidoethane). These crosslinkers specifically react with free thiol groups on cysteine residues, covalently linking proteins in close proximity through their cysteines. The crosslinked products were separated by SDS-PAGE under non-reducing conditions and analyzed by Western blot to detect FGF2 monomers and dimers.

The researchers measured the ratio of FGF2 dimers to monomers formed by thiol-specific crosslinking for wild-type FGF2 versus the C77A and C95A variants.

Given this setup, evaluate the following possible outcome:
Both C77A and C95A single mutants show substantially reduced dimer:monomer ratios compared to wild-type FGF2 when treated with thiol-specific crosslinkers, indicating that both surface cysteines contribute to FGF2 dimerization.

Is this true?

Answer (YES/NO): NO